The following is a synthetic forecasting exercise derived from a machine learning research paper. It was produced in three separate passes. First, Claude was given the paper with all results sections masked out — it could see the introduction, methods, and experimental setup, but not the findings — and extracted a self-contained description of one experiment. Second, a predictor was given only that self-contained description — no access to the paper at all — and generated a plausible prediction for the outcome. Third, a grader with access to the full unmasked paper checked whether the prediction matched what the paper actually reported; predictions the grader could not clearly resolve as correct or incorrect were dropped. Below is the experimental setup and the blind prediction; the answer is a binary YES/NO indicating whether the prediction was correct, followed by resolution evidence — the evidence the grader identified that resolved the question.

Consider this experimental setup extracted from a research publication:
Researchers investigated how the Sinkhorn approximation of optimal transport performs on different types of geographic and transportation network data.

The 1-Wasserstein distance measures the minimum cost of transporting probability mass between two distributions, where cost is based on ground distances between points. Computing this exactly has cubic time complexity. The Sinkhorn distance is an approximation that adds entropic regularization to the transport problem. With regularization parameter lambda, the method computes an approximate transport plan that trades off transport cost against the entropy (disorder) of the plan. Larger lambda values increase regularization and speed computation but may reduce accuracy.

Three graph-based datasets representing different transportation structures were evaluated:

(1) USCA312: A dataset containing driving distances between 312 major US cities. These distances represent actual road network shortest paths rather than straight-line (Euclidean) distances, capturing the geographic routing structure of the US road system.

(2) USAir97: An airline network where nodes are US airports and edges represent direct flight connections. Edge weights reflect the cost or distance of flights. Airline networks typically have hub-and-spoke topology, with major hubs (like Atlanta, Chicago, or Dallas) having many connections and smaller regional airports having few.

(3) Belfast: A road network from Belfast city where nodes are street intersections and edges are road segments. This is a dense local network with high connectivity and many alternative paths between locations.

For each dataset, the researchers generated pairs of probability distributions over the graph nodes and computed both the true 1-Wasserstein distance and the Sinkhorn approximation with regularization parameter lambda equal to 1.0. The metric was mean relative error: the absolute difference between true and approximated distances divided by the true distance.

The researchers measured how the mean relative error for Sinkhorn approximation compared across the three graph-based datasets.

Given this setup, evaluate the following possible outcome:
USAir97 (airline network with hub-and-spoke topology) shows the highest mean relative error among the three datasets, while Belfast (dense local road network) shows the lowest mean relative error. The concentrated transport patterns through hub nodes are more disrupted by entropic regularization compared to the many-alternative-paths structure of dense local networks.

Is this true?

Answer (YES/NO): YES